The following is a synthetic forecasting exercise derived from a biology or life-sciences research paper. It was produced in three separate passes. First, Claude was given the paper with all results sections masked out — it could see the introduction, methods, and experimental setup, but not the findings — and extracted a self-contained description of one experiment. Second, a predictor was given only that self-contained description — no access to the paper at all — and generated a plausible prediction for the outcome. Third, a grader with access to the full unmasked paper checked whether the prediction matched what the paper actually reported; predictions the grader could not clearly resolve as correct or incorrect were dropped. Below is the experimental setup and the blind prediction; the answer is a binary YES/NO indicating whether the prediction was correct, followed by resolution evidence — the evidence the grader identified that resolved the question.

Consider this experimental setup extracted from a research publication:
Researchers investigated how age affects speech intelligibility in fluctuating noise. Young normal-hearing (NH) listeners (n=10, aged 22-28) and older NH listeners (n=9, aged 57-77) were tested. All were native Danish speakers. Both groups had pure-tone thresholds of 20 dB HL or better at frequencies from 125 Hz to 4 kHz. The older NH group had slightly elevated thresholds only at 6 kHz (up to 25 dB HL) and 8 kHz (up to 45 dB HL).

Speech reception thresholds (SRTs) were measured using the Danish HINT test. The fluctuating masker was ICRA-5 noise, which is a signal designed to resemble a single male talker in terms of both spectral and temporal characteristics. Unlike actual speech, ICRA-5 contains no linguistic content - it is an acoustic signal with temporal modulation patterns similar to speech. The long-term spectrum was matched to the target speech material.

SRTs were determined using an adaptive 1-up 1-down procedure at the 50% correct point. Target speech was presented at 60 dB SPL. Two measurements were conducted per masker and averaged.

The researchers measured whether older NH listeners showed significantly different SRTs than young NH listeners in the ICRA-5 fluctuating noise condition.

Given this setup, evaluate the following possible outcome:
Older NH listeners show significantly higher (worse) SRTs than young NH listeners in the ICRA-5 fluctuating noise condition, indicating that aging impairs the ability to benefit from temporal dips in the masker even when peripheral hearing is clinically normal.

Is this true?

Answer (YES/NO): YES